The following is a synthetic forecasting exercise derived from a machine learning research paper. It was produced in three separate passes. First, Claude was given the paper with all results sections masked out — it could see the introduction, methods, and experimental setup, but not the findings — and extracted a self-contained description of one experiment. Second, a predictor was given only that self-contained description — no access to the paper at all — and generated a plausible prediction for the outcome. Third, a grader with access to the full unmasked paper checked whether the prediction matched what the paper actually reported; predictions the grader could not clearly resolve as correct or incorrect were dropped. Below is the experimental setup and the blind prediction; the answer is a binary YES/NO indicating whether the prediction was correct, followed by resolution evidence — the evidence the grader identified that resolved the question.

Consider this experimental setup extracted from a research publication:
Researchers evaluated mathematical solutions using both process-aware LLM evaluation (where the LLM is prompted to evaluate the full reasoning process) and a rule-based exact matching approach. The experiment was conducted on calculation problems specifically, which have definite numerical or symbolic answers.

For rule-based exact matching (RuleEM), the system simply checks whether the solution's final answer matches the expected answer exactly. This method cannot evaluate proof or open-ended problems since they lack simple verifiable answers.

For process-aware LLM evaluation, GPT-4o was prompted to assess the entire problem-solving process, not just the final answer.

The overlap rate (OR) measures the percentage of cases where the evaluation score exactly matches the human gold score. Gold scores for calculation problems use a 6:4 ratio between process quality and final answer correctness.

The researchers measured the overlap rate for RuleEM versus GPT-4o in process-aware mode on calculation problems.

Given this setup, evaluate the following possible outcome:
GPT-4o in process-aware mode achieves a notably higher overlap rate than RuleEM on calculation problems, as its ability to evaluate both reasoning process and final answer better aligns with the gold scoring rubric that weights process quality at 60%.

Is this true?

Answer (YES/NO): NO